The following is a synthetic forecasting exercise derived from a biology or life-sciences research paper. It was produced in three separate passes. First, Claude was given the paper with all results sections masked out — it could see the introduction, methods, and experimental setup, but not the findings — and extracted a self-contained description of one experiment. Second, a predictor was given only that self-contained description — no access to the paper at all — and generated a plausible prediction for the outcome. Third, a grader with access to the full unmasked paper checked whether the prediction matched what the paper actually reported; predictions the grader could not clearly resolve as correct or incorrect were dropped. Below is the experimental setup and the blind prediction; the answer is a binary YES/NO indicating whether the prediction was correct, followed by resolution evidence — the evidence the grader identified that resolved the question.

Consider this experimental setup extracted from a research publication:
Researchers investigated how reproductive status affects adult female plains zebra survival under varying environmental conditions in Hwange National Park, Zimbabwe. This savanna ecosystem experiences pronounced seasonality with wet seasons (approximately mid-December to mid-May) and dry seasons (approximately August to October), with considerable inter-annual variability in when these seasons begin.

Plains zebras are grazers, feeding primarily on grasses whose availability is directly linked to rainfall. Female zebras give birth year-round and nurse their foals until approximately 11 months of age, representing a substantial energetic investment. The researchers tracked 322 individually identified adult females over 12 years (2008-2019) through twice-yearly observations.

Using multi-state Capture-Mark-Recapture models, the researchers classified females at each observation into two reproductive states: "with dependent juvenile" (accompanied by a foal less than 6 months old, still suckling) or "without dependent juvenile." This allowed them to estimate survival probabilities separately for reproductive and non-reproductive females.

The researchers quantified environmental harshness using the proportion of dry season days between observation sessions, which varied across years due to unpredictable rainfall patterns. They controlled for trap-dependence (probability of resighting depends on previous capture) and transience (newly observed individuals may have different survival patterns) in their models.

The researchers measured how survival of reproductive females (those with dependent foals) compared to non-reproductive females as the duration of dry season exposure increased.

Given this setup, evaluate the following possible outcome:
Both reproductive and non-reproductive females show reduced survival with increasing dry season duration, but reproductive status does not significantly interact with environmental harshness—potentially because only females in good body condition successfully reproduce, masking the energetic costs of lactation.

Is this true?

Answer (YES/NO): YES